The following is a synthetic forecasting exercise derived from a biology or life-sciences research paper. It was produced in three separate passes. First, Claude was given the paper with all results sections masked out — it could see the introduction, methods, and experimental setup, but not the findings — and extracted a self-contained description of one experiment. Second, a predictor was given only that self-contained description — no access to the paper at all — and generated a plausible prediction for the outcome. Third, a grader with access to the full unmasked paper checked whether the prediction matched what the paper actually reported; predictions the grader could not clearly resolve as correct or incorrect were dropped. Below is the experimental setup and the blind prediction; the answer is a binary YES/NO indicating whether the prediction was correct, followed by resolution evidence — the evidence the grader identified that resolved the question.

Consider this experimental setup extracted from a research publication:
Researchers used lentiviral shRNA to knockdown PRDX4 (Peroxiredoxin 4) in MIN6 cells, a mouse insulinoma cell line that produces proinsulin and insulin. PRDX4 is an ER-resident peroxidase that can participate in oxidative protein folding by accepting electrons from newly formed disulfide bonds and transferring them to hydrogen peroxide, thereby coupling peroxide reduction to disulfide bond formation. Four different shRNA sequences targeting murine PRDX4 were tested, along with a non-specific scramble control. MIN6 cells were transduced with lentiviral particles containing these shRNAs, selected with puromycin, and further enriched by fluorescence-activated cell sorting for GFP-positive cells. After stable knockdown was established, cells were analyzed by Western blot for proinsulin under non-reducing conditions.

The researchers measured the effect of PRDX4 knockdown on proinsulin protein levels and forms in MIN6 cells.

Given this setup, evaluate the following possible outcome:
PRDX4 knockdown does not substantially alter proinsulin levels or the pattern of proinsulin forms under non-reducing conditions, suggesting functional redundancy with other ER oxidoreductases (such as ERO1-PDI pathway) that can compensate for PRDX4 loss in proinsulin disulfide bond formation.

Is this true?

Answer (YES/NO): NO